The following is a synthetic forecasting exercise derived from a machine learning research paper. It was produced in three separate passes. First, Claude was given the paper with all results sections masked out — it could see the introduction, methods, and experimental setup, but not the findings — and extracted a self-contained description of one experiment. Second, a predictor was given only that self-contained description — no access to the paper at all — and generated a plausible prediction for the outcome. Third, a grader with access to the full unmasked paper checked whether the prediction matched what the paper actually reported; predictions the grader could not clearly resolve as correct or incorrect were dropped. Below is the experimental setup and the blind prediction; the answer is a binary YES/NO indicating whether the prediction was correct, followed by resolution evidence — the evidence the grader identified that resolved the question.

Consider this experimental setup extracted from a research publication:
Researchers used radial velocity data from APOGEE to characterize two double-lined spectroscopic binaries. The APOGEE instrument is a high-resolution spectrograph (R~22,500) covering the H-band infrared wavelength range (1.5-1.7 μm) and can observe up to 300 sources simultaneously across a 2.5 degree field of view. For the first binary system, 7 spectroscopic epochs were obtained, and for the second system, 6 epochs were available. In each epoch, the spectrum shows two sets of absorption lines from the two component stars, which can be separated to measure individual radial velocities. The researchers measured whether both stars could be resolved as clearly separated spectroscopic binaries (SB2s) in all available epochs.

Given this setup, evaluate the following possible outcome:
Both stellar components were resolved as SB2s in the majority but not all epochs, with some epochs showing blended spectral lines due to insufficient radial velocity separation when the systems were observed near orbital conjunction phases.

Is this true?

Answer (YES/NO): NO